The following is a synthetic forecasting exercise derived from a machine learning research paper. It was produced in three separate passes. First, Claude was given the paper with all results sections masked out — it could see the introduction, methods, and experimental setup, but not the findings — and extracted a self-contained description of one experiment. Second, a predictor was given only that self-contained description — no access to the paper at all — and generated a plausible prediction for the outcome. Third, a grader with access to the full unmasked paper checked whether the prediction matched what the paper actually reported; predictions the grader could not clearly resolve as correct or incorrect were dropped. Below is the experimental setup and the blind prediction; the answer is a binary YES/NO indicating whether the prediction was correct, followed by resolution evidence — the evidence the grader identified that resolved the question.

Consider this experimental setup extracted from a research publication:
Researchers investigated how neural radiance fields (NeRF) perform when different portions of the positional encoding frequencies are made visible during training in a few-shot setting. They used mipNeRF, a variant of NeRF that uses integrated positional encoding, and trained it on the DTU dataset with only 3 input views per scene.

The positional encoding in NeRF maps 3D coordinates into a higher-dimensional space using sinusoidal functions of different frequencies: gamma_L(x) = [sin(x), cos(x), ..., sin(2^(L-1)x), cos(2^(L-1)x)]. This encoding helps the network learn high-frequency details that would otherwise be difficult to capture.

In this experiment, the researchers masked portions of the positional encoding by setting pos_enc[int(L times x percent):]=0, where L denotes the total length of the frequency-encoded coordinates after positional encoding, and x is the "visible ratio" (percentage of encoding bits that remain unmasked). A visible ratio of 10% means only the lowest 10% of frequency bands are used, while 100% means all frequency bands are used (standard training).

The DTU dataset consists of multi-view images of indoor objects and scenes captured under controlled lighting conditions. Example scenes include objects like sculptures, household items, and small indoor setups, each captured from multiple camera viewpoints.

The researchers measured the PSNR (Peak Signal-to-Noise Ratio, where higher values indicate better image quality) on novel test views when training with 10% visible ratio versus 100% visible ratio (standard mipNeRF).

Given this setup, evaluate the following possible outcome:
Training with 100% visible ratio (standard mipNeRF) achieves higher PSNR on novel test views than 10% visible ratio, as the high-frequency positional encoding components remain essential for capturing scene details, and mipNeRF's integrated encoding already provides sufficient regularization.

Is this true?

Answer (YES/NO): NO